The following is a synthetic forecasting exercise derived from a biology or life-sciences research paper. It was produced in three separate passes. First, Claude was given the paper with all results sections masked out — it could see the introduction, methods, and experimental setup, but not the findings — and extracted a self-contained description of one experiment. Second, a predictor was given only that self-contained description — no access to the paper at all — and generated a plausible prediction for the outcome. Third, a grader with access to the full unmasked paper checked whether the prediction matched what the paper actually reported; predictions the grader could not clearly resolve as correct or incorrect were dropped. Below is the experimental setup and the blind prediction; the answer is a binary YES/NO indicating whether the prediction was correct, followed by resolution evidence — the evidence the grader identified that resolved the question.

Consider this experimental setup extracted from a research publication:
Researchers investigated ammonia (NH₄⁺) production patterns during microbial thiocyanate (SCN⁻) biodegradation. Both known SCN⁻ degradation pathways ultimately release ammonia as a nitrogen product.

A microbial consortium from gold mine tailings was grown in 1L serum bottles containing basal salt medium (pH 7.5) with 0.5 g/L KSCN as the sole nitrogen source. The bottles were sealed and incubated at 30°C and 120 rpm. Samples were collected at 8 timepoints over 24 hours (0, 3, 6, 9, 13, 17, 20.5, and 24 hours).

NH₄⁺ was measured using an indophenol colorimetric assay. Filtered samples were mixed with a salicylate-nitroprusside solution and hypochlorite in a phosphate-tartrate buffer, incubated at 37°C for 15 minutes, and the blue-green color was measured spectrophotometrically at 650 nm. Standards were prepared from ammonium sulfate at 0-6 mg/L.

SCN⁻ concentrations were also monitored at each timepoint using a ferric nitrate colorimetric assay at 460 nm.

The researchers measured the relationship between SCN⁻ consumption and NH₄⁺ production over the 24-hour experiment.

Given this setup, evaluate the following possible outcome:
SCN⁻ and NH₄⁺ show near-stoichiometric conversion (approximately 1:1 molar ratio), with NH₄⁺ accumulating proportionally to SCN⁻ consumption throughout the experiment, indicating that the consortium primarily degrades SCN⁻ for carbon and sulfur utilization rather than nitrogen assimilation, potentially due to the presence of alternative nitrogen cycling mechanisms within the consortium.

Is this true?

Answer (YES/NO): NO